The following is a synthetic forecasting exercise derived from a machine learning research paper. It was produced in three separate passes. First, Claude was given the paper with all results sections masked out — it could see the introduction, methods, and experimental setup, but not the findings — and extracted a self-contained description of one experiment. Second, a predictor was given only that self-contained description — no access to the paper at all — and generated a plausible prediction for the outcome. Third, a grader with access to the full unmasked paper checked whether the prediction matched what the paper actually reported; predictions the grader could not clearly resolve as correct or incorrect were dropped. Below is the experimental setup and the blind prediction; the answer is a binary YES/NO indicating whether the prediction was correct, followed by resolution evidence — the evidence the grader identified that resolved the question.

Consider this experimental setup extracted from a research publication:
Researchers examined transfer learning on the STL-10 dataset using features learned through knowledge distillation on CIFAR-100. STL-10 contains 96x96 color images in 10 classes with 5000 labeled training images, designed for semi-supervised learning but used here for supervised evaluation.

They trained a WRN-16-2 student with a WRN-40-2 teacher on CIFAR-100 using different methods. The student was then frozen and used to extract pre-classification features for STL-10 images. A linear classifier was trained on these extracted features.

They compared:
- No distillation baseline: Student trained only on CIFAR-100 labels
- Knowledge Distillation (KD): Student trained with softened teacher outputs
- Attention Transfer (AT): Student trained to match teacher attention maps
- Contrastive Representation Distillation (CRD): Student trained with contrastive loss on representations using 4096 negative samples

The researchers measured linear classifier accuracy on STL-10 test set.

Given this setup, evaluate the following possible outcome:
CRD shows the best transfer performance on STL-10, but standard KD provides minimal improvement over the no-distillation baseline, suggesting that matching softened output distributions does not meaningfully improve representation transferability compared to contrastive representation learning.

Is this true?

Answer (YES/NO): NO